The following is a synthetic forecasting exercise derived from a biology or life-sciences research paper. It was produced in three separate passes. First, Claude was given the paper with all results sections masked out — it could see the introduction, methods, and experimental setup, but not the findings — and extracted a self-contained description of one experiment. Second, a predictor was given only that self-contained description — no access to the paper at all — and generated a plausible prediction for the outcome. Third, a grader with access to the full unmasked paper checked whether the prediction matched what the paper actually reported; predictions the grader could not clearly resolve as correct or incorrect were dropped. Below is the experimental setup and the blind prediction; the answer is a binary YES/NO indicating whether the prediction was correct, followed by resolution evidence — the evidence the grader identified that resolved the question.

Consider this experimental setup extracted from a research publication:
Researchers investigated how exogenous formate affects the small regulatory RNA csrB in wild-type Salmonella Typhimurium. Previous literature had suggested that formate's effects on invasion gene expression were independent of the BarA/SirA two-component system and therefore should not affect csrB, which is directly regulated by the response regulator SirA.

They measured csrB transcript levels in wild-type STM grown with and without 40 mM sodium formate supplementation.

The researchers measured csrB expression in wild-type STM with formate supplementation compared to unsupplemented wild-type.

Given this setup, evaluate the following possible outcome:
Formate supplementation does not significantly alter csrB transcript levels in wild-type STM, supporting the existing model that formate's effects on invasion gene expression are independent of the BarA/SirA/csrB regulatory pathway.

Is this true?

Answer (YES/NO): NO